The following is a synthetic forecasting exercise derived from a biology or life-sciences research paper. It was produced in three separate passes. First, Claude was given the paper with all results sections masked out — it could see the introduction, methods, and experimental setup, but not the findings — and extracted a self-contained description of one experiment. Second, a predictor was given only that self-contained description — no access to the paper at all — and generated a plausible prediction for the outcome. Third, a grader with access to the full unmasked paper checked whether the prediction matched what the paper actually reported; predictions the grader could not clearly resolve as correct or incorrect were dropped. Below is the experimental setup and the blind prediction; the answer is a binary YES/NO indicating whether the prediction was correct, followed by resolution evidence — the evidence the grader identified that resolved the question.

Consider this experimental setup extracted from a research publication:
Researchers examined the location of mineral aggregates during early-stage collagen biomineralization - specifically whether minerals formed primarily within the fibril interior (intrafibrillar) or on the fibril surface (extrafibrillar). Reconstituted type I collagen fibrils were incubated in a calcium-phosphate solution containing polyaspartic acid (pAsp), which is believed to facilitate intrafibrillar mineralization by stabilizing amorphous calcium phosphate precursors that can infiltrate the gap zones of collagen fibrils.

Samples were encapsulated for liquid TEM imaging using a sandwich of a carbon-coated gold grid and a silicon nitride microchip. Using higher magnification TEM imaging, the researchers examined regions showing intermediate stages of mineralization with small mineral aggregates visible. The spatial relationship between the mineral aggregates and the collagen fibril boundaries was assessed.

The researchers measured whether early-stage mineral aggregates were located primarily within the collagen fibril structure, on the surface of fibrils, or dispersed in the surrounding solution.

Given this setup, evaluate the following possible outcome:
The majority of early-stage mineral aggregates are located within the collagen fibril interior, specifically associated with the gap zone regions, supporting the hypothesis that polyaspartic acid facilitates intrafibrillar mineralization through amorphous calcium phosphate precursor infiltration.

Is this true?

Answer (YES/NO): NO